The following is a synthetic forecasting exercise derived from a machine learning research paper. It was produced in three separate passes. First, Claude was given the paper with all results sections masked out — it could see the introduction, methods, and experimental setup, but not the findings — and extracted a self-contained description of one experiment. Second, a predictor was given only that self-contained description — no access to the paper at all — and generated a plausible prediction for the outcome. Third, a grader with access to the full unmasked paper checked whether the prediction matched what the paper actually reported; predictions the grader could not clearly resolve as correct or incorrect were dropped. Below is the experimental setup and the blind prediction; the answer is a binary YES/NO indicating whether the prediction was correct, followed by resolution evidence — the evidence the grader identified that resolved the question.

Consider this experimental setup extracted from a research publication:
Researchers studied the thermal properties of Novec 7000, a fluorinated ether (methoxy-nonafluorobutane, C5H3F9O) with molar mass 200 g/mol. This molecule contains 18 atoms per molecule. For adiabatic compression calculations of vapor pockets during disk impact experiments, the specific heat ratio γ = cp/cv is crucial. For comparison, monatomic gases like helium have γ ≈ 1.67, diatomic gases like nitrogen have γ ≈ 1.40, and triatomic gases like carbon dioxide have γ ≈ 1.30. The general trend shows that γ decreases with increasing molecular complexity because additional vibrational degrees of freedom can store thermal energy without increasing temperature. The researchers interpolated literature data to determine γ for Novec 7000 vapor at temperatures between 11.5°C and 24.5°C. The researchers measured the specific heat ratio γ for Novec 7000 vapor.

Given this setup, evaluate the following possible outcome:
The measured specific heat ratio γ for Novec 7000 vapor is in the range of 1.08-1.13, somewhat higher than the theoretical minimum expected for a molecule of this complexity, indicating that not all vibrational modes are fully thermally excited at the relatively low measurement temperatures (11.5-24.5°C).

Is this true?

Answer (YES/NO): NO